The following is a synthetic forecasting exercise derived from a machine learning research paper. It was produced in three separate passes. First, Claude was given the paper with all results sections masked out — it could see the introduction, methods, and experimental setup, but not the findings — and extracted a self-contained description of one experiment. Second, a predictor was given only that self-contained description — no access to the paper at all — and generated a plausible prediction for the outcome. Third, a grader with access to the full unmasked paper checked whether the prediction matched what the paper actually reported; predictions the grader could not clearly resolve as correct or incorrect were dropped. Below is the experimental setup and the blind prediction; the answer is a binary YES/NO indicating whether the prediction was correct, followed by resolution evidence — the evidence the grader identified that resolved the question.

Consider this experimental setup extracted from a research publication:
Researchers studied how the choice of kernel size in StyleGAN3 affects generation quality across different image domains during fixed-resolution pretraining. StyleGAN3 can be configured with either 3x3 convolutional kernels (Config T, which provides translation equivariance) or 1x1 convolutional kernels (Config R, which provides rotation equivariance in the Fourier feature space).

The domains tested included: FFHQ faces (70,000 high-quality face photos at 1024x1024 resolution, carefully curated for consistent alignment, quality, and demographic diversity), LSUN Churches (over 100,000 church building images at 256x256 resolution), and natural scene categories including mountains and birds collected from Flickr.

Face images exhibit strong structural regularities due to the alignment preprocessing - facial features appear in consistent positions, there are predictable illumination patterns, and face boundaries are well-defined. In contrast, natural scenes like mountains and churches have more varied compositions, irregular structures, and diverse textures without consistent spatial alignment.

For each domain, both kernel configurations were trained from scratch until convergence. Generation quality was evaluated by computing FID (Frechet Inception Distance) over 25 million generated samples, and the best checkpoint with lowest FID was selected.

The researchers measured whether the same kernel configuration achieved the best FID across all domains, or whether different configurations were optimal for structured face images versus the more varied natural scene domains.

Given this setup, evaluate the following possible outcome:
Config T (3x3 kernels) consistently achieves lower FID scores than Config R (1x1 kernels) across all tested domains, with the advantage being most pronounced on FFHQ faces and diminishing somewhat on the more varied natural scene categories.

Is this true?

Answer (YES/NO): NO